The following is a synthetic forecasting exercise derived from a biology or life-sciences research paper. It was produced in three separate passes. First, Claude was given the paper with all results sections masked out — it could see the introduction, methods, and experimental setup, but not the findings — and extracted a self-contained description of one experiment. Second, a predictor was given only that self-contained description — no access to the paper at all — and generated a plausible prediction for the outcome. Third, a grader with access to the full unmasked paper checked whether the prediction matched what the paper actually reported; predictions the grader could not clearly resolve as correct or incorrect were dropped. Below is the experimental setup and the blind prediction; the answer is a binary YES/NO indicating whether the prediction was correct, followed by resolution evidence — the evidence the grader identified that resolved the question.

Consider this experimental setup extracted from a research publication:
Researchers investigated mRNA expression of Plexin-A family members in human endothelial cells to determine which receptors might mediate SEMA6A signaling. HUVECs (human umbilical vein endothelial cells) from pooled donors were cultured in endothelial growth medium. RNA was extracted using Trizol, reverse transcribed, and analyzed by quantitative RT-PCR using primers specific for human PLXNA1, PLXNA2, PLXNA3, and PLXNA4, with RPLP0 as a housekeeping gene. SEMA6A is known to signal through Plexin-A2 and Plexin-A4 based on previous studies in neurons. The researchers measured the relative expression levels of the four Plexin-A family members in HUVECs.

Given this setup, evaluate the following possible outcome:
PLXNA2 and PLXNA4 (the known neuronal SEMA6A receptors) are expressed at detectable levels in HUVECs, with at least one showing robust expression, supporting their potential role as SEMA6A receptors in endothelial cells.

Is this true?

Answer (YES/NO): NO